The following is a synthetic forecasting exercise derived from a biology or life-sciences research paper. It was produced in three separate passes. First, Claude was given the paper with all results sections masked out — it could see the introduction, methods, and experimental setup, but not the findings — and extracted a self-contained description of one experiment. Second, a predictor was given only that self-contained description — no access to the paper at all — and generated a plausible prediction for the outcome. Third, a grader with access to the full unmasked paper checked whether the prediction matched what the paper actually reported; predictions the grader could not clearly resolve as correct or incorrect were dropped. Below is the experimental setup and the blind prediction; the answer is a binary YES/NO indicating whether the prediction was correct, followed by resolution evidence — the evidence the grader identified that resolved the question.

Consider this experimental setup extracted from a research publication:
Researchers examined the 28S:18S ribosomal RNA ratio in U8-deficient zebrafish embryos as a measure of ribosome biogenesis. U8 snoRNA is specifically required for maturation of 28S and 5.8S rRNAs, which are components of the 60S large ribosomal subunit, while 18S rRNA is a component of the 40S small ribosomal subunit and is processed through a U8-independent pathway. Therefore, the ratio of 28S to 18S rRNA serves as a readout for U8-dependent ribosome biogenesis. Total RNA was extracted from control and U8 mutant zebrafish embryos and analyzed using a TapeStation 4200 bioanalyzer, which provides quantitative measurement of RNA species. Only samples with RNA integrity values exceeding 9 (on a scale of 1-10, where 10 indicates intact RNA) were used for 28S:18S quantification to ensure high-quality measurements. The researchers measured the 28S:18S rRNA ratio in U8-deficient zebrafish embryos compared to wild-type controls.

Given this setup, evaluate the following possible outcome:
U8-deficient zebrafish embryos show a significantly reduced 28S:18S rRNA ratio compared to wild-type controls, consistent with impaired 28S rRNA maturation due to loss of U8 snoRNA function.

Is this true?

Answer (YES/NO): YES